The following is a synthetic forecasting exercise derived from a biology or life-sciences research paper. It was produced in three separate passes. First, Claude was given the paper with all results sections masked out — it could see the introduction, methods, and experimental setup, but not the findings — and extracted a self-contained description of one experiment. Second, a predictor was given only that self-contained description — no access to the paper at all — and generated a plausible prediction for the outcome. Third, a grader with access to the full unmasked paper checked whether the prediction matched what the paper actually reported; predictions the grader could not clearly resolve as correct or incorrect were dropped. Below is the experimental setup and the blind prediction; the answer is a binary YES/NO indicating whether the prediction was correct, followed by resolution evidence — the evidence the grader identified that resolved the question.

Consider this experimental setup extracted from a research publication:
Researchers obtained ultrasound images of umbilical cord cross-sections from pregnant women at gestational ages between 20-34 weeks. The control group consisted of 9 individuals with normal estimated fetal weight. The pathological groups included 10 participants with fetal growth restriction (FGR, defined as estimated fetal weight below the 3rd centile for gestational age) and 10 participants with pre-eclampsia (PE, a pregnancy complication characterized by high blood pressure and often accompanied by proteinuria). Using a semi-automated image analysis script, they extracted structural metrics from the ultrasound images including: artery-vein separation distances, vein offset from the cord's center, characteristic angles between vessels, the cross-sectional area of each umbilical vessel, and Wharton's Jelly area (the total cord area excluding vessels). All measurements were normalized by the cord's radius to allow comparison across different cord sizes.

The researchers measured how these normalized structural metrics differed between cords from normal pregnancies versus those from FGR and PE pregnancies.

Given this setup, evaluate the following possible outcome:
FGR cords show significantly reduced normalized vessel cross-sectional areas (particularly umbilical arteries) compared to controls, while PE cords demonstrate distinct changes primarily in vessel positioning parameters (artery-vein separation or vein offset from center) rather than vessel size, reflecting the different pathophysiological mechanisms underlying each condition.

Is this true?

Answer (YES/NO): NO